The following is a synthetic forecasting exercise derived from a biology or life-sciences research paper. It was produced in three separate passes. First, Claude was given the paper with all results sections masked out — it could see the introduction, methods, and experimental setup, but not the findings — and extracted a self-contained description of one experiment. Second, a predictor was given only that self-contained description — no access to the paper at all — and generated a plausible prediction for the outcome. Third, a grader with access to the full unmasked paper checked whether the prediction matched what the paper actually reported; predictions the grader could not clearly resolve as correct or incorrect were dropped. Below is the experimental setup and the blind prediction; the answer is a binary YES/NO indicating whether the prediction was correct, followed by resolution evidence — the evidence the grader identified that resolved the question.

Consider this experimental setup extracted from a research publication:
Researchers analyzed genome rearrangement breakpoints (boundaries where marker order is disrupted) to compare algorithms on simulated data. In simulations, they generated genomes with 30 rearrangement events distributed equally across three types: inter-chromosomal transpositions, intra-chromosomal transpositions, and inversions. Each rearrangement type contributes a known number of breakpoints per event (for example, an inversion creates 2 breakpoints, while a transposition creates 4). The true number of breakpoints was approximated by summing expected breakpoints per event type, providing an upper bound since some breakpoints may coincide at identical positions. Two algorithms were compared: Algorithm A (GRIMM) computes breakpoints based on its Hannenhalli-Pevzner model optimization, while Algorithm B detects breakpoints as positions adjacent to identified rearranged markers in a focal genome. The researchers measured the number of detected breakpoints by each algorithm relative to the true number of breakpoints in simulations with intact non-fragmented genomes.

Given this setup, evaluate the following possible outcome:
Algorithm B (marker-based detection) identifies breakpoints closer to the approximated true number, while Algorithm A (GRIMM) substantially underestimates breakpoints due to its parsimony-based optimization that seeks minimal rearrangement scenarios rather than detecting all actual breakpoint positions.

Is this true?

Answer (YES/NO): NO